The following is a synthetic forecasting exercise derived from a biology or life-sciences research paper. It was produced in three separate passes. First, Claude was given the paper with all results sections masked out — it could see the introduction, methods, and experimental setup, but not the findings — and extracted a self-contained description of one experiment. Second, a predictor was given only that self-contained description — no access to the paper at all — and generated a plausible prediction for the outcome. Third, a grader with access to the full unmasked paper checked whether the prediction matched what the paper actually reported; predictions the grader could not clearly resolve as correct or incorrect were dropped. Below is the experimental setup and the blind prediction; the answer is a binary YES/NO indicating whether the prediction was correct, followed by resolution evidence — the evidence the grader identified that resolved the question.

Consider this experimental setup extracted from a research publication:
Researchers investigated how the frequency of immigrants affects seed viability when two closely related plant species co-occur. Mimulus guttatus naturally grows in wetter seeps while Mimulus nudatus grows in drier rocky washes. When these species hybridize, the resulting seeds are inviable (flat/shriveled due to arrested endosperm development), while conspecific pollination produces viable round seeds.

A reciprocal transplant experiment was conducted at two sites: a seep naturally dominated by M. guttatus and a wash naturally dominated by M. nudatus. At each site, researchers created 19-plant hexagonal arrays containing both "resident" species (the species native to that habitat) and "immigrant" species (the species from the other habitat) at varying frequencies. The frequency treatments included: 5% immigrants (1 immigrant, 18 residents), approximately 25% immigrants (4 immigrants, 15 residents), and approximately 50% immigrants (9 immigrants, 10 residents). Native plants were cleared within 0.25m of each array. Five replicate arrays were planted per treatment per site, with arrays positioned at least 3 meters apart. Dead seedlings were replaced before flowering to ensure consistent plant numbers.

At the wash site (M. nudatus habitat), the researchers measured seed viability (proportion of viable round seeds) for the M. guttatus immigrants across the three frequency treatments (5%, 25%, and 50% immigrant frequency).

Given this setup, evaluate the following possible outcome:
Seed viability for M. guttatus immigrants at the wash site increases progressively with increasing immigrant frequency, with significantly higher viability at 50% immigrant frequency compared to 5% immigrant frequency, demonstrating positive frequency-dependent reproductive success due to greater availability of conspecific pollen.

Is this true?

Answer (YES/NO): YES